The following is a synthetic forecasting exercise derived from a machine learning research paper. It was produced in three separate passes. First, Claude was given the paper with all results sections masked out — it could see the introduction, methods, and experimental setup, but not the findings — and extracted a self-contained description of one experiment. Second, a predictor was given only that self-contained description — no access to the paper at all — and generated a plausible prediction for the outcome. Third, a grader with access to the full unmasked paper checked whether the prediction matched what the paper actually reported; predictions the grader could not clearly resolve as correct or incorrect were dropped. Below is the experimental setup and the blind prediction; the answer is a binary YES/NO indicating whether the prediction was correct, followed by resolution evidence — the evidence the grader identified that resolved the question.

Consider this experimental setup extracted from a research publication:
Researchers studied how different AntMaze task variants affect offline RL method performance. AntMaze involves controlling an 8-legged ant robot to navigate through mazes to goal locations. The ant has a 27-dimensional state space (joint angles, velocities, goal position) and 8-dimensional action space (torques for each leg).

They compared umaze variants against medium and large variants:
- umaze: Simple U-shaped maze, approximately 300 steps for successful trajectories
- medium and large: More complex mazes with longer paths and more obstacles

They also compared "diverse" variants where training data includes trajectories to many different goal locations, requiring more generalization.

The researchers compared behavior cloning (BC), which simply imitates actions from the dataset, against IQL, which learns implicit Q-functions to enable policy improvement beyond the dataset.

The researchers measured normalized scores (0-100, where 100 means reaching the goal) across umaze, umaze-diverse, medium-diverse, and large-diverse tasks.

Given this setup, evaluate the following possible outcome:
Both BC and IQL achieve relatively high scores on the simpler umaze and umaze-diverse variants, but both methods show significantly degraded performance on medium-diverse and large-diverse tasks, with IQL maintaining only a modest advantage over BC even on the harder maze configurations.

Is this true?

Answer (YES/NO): NO